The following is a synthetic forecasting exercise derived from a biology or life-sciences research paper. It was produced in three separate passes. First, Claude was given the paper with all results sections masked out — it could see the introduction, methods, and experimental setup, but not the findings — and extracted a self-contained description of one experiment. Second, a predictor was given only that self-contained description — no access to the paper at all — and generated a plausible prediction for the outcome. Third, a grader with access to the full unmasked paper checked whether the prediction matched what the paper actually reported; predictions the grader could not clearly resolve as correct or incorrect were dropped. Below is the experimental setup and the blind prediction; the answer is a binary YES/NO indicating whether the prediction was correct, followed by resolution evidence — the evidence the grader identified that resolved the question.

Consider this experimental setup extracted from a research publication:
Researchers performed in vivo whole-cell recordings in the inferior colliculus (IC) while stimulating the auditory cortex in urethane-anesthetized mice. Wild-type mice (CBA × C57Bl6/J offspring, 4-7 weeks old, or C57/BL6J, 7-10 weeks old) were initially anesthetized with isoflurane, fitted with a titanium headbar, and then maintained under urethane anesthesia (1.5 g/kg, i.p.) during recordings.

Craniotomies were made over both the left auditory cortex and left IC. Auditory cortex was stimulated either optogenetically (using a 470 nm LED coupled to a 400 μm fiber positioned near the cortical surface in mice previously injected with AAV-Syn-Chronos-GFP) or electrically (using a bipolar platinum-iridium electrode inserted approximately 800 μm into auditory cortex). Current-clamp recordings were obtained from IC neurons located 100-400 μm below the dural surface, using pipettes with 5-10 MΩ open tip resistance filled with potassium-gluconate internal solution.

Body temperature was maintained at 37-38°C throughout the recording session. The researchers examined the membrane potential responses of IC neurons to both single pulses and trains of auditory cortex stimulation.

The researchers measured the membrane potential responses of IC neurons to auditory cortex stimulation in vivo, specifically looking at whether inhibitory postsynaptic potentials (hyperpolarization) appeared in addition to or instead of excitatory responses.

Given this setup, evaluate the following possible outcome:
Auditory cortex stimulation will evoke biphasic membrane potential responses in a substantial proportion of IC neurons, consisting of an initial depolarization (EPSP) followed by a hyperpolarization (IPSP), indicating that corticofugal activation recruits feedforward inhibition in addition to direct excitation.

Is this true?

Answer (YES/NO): YES